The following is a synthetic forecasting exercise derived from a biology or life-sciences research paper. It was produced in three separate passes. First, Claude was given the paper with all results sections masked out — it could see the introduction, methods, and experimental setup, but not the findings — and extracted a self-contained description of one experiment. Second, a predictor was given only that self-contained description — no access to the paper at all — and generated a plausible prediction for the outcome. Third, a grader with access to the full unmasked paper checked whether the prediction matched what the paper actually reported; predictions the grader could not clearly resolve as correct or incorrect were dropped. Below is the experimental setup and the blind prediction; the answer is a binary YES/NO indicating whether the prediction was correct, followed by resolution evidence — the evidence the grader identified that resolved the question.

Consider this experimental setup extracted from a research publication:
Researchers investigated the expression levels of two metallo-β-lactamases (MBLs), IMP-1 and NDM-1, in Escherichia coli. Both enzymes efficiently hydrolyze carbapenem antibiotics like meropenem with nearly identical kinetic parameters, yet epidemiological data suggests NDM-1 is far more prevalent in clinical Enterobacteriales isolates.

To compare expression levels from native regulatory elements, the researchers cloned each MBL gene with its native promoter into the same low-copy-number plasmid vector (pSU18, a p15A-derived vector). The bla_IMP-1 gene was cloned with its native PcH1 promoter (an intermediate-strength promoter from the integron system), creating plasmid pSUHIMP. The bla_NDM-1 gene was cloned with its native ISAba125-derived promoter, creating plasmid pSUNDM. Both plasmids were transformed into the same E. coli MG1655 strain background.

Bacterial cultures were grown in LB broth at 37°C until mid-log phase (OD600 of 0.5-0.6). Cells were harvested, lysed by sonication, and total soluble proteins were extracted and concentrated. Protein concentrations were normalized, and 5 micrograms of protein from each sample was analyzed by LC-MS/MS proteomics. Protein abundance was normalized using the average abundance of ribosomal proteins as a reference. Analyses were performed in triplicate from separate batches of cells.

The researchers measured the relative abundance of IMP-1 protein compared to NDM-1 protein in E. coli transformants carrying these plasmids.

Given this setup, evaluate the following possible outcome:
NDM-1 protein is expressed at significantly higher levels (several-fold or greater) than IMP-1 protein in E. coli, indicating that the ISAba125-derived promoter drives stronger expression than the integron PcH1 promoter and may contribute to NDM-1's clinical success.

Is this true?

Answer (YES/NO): YES